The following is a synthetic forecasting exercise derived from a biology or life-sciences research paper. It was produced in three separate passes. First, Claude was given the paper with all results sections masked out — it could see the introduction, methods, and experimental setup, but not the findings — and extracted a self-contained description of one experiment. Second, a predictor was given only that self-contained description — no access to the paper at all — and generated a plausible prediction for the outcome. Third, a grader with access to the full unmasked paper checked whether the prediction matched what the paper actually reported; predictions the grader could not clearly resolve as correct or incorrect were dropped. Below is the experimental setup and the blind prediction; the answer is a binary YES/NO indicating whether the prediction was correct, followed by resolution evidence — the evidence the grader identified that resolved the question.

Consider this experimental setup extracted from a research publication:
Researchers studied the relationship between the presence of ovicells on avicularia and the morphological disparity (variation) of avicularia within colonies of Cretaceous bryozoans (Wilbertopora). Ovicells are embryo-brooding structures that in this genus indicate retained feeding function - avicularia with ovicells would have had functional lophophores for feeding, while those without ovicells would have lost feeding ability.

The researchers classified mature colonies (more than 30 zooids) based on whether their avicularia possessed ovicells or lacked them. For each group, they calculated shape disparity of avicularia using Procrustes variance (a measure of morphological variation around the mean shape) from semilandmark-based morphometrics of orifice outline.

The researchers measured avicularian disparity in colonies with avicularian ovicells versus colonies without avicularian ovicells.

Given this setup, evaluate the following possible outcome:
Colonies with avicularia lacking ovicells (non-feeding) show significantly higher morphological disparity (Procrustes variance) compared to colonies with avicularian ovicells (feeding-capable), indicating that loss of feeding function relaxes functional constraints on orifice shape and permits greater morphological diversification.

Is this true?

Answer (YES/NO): NO